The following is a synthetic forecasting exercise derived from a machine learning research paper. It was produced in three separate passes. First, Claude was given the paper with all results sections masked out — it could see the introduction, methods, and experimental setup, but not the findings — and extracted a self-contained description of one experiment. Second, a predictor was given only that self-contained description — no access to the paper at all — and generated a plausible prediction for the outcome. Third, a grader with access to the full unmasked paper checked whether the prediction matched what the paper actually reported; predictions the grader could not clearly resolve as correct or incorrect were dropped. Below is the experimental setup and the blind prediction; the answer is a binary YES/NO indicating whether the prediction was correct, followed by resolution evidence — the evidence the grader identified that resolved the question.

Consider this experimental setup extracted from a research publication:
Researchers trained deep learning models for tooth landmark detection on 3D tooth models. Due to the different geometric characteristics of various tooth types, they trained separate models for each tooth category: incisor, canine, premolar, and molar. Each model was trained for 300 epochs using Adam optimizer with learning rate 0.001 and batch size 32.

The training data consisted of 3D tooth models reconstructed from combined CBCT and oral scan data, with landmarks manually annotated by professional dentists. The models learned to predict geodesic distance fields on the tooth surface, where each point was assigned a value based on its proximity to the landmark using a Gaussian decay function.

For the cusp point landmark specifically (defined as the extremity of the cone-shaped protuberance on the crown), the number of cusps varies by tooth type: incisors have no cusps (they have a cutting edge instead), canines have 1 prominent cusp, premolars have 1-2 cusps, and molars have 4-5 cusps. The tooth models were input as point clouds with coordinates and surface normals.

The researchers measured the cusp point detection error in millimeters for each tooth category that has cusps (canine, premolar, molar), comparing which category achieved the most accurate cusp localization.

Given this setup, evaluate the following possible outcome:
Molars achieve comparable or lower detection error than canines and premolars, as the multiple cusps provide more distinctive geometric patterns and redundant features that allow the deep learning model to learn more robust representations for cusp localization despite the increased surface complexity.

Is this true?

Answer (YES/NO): YES